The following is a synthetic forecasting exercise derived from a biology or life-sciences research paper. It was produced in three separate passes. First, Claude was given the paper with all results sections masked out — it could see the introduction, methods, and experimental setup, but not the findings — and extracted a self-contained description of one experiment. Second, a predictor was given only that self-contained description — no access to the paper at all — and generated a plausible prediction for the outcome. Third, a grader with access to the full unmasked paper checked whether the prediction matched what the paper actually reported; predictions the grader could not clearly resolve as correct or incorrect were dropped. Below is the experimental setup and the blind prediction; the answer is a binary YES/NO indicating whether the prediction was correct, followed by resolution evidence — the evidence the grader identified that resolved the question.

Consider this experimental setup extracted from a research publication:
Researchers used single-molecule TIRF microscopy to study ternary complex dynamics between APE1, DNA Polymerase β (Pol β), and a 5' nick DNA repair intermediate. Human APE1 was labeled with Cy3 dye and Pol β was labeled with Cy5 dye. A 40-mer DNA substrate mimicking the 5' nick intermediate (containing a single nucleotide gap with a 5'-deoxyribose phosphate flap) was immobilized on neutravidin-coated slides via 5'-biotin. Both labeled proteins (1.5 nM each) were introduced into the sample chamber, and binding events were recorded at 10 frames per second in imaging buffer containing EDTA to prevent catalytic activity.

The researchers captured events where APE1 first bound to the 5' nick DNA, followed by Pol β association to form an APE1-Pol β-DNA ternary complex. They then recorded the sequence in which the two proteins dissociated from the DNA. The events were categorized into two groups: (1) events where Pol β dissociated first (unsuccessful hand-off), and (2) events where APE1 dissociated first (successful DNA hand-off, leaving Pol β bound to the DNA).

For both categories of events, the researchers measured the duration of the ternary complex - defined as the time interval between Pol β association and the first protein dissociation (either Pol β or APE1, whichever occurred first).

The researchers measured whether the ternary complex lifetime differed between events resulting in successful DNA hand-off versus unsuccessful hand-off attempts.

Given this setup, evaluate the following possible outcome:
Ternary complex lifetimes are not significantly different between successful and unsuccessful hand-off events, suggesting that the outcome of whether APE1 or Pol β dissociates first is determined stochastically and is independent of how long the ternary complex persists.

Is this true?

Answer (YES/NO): NO